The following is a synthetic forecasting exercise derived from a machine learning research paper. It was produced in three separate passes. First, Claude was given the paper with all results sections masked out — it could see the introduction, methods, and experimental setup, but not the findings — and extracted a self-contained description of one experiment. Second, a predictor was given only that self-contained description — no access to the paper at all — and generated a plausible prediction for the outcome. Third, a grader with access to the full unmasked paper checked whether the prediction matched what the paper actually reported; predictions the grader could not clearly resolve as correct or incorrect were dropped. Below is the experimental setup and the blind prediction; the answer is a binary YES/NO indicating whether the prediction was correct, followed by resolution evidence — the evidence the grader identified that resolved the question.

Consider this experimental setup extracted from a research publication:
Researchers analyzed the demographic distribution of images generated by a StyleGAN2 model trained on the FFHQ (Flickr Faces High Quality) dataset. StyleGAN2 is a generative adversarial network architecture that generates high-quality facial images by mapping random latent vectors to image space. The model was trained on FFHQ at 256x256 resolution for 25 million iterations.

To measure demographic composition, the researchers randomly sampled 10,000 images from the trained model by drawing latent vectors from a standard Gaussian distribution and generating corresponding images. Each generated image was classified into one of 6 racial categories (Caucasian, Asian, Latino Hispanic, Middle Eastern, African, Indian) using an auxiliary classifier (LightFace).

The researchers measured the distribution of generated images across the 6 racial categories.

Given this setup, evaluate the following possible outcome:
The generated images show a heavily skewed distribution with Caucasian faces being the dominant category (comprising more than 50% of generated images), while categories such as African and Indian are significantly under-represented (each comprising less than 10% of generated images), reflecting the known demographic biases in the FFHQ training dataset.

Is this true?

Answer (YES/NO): YES